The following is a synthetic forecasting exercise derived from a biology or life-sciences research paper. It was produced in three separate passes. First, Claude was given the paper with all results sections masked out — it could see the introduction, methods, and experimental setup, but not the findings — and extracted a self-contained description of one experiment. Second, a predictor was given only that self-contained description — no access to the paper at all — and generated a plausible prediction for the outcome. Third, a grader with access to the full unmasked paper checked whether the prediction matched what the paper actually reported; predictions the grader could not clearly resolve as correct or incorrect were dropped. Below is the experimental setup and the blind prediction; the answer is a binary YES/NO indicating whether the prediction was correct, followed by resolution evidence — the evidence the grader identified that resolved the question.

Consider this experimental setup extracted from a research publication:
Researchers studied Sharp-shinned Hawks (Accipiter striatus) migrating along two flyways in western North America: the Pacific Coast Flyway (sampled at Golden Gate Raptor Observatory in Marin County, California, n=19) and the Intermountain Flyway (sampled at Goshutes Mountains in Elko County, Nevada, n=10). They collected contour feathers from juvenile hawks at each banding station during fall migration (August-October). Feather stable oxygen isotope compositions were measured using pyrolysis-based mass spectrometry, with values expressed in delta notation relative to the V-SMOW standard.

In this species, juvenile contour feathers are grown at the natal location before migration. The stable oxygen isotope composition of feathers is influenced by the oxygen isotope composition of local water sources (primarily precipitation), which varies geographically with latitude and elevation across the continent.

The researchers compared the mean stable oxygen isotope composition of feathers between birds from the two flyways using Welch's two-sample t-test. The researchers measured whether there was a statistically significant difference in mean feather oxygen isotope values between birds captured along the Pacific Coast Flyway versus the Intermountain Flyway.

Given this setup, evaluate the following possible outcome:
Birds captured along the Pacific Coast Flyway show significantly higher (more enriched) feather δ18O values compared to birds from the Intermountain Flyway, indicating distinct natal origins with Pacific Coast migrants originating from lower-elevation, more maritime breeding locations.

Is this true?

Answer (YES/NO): NO